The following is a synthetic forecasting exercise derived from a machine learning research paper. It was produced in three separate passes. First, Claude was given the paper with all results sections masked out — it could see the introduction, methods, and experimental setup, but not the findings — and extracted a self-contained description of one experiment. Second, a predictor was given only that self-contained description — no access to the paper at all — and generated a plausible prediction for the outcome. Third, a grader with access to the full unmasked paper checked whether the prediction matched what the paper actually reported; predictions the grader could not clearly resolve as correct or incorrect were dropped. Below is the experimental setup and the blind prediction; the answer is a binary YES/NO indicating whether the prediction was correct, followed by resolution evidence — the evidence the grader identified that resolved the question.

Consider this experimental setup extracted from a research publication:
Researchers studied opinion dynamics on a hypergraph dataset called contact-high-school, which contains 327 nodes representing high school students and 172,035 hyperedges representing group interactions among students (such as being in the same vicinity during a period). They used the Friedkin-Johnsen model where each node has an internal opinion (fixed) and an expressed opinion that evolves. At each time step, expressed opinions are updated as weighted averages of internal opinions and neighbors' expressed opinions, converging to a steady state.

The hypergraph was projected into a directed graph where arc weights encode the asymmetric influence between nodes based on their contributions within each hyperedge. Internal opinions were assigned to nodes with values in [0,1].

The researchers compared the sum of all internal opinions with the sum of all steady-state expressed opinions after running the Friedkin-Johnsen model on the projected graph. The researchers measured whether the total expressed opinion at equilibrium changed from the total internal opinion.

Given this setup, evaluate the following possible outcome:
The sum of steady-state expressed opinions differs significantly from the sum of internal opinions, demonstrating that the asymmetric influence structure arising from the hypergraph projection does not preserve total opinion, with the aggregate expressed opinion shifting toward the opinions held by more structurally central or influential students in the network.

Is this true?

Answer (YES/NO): NO